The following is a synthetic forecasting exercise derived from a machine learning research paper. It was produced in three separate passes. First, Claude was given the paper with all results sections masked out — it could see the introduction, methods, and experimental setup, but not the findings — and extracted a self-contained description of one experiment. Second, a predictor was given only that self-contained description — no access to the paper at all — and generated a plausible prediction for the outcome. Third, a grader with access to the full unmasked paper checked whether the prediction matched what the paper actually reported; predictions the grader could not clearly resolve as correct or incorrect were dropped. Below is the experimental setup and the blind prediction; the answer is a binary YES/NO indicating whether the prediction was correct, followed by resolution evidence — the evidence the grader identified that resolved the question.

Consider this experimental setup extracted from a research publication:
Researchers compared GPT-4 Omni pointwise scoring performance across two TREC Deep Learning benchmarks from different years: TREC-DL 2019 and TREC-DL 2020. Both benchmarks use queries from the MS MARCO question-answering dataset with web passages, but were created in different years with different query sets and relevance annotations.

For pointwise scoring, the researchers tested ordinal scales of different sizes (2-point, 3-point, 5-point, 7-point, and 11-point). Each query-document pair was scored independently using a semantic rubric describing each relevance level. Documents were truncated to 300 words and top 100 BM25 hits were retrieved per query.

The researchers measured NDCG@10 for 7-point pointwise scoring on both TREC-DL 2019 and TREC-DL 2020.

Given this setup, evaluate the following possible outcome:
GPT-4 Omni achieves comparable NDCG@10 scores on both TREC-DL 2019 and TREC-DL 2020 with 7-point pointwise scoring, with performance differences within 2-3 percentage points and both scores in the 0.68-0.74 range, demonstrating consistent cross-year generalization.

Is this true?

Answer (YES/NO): NO